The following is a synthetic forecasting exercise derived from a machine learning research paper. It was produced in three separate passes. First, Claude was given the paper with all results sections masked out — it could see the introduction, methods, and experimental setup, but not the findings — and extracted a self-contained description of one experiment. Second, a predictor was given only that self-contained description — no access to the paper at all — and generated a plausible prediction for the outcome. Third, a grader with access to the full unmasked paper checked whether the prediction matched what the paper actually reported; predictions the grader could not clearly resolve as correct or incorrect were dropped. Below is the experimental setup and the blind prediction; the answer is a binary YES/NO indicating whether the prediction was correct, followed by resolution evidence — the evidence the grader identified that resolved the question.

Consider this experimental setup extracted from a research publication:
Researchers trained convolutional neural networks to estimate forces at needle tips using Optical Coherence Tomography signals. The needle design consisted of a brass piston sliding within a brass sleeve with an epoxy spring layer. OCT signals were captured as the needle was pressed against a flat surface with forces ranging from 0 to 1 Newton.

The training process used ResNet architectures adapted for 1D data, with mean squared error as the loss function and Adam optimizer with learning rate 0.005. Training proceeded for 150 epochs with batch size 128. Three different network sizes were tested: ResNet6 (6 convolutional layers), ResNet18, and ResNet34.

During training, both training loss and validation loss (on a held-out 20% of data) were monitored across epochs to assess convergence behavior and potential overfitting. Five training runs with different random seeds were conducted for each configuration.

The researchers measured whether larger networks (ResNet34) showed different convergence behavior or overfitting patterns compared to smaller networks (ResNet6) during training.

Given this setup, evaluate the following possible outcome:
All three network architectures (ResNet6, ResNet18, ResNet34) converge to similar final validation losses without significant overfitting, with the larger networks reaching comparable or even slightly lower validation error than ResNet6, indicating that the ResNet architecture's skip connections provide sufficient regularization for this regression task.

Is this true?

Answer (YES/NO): NO